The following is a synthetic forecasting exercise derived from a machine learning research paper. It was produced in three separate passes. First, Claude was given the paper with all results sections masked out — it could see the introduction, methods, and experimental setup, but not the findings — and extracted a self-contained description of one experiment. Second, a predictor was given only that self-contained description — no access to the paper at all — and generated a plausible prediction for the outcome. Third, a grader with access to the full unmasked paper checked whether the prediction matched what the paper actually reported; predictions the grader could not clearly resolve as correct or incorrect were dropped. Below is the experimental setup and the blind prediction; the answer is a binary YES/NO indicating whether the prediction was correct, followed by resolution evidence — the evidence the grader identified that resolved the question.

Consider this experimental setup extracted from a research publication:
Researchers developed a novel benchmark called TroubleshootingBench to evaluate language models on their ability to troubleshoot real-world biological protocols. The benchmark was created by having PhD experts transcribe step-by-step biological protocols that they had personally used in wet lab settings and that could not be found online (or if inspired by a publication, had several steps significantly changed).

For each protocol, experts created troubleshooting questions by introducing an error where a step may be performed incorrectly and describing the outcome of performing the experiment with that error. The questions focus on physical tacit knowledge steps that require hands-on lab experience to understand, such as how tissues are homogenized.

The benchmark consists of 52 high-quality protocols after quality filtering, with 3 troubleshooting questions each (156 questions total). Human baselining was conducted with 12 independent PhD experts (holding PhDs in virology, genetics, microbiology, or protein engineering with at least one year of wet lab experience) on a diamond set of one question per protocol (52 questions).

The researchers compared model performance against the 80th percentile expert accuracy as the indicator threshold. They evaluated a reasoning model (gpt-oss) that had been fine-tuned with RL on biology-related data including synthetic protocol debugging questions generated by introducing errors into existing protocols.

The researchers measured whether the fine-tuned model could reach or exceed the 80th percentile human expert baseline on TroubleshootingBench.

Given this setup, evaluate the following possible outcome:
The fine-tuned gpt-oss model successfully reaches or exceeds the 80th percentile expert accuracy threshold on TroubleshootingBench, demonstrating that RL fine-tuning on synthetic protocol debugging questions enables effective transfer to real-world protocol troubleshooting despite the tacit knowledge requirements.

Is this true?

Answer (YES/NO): NO